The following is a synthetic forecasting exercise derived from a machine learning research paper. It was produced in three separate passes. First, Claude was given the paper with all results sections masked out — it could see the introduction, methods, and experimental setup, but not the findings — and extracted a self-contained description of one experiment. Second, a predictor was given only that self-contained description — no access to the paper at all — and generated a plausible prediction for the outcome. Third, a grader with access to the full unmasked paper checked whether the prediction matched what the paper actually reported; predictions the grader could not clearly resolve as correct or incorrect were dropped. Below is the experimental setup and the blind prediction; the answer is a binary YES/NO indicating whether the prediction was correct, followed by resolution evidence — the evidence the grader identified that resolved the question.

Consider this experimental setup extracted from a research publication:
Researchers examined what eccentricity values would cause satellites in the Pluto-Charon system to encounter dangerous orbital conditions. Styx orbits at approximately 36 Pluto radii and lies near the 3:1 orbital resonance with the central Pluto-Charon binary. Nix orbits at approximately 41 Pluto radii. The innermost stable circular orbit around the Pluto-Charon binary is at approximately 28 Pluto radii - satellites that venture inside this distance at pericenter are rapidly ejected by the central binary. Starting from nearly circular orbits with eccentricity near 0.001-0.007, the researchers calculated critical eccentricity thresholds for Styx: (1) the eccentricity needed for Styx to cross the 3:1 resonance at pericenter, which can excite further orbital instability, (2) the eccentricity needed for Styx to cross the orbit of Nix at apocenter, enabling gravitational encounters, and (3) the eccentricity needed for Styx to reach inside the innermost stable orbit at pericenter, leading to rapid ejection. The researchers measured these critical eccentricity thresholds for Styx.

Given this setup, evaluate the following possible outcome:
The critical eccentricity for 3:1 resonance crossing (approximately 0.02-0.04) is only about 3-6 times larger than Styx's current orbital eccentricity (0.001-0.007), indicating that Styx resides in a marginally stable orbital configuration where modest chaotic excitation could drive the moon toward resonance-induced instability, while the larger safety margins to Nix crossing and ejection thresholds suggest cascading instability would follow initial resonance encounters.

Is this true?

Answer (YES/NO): NO